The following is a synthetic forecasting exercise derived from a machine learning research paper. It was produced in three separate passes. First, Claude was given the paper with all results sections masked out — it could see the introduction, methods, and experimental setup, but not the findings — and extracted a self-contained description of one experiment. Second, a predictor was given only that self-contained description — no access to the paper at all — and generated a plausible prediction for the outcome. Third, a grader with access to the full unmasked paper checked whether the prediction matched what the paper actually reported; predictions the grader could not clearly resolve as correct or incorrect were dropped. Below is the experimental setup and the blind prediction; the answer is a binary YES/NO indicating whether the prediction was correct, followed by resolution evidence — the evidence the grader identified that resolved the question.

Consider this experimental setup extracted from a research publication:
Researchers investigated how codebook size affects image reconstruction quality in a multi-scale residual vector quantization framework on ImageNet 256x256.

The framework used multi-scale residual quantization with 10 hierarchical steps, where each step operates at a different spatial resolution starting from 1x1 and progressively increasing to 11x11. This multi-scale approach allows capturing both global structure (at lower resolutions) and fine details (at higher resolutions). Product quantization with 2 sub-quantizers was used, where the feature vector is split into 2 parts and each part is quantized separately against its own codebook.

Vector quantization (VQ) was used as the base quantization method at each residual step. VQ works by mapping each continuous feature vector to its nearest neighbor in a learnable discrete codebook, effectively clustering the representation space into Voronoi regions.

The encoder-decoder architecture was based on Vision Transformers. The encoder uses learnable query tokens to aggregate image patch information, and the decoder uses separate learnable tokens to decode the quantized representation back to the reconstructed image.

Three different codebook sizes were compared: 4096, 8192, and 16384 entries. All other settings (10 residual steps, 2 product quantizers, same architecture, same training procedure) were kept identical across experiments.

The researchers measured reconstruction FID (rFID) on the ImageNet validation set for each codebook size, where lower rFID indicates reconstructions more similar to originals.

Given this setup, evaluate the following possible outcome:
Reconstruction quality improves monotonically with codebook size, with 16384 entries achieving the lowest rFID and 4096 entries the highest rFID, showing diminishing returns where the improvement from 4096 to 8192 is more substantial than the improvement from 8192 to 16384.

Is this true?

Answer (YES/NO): YES